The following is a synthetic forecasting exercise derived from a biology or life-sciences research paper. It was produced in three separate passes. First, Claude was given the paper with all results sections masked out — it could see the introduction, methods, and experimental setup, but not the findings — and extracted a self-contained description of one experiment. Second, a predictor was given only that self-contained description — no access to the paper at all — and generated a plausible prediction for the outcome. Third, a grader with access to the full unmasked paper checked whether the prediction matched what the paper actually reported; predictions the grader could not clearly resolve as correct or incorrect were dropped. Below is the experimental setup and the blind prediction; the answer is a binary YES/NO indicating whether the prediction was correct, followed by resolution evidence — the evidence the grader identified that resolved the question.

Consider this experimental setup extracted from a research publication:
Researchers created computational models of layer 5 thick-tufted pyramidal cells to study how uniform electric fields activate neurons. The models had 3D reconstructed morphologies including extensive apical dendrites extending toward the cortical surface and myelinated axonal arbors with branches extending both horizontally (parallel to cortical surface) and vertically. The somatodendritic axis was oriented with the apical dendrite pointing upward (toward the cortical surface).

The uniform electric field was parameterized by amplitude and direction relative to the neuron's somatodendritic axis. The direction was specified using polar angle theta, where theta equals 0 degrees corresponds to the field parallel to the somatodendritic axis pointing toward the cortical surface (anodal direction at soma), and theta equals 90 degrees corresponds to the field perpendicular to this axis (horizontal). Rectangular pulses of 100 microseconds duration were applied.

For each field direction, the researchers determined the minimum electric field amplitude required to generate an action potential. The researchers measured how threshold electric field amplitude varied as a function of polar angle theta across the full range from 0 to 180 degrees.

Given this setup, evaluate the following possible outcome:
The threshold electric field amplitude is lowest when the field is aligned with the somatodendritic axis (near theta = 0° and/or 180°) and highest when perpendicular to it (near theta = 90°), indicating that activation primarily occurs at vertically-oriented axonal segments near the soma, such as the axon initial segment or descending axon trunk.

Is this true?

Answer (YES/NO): NO